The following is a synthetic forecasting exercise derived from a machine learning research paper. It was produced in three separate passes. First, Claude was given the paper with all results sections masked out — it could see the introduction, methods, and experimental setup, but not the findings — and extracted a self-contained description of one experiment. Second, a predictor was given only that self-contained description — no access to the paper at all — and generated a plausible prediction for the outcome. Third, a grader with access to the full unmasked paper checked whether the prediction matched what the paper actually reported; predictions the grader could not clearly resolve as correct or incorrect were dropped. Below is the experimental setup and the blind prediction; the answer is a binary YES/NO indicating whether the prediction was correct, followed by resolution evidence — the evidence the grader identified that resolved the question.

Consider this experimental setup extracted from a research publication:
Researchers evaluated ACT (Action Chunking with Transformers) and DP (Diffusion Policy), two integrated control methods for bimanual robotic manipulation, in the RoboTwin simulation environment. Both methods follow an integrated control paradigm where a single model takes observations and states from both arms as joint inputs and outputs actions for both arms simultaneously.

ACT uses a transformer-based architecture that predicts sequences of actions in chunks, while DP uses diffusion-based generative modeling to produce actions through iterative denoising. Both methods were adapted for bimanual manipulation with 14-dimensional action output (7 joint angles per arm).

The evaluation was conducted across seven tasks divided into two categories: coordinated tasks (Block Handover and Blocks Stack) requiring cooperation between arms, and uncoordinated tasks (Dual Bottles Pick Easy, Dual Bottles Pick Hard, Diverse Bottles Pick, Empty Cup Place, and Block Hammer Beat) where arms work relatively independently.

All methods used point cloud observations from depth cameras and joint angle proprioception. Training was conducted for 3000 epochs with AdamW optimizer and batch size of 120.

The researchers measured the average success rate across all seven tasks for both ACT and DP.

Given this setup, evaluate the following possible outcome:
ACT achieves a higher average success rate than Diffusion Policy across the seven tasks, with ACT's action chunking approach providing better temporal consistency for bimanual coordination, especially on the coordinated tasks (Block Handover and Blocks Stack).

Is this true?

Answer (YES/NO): NO